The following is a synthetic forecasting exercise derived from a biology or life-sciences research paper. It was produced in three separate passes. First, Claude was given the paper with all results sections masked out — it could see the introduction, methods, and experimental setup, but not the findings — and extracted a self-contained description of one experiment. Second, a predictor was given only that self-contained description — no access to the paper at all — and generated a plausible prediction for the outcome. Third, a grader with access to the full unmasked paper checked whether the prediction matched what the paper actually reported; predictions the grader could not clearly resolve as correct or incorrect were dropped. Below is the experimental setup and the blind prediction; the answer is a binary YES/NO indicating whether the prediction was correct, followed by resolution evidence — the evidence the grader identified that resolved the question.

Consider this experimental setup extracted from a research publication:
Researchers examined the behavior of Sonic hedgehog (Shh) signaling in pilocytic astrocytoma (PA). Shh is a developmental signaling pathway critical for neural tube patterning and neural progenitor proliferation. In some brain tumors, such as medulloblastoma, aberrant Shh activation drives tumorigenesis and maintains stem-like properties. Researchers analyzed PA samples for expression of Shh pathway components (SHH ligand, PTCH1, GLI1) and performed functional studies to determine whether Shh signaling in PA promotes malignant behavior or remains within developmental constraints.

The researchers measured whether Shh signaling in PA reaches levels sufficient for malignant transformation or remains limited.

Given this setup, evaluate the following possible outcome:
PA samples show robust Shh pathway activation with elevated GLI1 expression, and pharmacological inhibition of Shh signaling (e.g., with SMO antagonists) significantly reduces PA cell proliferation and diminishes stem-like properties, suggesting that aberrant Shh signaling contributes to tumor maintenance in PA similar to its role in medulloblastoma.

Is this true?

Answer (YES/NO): NO